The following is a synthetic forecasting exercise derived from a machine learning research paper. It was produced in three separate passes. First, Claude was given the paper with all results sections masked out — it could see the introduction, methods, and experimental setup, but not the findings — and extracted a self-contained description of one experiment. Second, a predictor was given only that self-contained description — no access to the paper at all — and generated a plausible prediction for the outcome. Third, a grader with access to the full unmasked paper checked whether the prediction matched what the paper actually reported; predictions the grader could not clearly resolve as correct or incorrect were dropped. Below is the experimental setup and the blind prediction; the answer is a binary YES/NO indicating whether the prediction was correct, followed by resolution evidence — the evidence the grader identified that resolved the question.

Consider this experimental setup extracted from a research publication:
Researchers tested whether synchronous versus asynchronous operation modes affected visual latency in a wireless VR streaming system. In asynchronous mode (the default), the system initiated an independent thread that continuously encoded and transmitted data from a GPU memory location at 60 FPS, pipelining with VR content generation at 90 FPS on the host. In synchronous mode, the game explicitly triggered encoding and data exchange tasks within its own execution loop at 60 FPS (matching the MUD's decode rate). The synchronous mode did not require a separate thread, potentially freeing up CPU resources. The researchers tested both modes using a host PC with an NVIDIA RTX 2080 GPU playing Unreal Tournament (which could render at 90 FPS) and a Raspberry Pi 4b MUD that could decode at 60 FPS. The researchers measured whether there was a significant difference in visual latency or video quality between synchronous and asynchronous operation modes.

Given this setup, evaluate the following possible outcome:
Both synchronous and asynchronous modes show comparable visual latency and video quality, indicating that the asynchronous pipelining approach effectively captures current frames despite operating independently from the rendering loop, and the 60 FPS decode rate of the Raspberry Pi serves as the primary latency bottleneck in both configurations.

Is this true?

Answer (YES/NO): YES